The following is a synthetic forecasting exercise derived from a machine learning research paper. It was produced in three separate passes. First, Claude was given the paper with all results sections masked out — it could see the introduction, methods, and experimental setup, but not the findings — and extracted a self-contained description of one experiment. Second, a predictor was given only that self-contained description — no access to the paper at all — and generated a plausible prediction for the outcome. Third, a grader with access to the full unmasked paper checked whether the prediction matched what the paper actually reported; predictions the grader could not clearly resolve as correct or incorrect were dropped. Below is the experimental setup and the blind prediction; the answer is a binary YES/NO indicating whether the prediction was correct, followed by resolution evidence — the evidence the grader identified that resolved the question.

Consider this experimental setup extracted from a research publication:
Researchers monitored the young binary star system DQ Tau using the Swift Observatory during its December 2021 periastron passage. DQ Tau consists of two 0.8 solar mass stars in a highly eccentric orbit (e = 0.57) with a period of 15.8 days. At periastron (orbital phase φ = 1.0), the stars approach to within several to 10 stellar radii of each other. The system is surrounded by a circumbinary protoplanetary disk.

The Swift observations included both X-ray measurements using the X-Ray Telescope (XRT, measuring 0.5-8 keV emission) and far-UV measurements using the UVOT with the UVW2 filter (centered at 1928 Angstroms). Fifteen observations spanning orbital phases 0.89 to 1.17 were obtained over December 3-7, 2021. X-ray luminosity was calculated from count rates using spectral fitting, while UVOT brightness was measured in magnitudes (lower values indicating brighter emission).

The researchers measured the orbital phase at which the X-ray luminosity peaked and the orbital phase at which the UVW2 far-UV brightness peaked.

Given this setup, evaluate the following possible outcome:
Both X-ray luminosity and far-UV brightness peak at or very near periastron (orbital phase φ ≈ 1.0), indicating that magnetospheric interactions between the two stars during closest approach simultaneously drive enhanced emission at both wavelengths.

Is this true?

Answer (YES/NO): YES